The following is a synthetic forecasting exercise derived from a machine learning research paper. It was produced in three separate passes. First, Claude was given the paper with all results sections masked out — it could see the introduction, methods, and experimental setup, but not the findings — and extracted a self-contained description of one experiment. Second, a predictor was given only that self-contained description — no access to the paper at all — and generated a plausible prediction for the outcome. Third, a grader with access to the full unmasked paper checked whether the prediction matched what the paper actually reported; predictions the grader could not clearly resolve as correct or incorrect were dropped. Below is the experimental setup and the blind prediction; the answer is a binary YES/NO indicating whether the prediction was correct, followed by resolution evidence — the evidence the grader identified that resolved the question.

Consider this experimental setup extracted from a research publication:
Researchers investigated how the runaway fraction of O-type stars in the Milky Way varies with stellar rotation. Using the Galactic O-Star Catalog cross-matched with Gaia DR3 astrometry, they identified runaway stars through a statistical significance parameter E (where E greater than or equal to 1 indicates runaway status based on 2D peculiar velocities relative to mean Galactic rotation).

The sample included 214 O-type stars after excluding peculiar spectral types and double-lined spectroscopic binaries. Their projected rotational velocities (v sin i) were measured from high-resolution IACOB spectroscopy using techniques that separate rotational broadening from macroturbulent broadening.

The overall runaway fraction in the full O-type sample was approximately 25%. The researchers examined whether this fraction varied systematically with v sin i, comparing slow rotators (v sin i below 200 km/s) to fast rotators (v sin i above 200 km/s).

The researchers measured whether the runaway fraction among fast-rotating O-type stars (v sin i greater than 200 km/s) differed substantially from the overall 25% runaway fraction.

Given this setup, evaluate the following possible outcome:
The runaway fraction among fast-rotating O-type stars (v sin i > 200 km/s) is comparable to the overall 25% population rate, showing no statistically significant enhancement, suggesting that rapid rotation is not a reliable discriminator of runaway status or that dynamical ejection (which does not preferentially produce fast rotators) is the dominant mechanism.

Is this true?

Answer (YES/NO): NO